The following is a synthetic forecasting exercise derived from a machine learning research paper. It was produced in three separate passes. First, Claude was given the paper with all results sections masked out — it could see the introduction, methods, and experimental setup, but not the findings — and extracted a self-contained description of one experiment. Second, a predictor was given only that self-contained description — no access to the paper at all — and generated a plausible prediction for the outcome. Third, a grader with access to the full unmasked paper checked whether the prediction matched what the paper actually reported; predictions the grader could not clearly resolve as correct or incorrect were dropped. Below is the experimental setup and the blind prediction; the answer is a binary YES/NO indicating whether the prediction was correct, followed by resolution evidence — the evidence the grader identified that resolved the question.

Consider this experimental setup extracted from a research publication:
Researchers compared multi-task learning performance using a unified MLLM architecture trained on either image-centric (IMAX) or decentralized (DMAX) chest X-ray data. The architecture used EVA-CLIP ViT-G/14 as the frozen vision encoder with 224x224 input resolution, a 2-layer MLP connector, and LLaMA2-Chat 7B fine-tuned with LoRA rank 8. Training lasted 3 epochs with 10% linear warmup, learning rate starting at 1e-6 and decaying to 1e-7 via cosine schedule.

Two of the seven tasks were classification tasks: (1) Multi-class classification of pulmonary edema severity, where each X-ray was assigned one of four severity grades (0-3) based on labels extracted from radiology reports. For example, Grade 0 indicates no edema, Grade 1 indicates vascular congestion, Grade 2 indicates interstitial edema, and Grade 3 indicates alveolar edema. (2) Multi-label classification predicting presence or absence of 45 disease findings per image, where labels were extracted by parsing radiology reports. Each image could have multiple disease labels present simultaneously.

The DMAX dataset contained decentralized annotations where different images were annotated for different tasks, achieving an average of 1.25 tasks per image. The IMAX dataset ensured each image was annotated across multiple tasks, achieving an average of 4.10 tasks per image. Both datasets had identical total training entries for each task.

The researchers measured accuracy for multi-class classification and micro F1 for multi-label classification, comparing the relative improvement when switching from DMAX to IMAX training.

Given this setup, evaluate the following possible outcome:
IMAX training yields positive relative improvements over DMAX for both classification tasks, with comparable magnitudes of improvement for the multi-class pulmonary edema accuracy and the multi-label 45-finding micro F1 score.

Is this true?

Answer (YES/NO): NO